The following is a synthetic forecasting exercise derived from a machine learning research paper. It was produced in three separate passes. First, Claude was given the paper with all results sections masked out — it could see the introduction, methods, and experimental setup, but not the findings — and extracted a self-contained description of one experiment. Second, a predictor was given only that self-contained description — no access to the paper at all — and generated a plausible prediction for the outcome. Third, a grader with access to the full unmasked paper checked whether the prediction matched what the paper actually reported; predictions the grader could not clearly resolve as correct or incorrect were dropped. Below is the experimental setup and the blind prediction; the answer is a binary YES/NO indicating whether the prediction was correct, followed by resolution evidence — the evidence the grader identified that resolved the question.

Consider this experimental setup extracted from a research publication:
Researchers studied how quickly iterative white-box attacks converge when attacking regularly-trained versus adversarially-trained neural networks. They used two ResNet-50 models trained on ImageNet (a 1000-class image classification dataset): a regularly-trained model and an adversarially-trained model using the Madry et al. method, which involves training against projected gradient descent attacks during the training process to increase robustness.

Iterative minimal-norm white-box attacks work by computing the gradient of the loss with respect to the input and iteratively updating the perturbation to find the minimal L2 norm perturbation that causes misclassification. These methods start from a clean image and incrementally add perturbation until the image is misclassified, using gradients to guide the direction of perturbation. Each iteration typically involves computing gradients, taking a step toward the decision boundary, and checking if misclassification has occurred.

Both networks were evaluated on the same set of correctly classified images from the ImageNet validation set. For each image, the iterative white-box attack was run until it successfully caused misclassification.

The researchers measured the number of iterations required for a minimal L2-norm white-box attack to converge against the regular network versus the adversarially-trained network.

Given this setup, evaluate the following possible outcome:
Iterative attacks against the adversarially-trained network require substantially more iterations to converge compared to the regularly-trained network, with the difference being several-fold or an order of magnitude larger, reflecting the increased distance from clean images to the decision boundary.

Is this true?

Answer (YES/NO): NO